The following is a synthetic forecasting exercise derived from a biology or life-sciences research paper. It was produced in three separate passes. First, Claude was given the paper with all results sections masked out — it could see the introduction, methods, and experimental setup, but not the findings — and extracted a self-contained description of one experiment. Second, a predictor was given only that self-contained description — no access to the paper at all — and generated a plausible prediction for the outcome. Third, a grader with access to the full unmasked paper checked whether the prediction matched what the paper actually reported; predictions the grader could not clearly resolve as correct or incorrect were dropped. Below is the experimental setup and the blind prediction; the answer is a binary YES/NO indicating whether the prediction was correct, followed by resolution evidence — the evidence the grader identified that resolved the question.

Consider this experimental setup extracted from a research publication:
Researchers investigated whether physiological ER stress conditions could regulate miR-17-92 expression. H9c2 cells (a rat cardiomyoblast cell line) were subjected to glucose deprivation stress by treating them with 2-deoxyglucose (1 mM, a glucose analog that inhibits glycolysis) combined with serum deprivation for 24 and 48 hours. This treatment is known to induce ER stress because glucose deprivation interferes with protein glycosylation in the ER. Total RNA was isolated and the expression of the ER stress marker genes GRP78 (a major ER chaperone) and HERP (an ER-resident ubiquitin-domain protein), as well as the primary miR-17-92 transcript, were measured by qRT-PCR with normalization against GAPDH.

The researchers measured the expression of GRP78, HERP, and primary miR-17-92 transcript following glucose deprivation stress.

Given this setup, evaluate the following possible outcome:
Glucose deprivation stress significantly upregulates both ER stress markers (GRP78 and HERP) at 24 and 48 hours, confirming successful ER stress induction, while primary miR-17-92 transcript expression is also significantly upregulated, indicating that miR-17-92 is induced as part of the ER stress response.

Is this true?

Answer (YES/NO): NO